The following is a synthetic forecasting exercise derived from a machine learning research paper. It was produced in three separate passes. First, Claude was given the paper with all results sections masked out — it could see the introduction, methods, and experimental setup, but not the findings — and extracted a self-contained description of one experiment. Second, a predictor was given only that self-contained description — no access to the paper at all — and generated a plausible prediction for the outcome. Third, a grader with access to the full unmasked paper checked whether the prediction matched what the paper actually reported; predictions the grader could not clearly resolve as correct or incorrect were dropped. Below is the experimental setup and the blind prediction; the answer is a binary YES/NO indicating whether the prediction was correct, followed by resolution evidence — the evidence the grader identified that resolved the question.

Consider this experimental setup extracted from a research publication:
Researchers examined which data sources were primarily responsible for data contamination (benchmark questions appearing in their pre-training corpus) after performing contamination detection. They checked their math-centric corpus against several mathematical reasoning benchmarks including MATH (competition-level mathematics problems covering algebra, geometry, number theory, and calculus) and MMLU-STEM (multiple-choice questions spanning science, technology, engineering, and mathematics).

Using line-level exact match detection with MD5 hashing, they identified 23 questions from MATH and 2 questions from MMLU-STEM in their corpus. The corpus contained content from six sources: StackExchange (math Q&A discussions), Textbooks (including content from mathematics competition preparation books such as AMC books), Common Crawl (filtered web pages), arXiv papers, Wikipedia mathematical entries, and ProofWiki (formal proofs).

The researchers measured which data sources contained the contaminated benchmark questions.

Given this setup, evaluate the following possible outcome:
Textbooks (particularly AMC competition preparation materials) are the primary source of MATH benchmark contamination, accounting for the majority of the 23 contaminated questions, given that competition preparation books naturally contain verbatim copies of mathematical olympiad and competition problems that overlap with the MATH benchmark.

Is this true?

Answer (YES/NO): NO